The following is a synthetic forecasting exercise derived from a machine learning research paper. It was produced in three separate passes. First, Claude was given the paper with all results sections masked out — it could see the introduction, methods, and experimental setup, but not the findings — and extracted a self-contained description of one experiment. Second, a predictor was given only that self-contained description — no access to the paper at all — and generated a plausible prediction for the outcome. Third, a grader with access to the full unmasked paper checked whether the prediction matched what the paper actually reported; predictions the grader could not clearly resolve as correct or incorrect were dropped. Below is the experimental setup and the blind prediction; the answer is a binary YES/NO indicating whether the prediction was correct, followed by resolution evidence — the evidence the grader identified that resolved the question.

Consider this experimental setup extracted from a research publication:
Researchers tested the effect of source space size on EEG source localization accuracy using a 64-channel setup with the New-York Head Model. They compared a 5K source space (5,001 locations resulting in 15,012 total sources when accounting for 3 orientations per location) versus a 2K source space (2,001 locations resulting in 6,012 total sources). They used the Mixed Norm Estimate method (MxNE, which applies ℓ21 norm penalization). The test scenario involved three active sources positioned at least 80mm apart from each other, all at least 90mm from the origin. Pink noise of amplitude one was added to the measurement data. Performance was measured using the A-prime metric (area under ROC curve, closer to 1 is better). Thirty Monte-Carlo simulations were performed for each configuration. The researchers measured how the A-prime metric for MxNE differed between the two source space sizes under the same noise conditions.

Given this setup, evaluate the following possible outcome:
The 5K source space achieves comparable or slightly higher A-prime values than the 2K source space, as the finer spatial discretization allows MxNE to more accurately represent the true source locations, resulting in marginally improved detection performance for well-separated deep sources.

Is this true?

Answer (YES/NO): NO